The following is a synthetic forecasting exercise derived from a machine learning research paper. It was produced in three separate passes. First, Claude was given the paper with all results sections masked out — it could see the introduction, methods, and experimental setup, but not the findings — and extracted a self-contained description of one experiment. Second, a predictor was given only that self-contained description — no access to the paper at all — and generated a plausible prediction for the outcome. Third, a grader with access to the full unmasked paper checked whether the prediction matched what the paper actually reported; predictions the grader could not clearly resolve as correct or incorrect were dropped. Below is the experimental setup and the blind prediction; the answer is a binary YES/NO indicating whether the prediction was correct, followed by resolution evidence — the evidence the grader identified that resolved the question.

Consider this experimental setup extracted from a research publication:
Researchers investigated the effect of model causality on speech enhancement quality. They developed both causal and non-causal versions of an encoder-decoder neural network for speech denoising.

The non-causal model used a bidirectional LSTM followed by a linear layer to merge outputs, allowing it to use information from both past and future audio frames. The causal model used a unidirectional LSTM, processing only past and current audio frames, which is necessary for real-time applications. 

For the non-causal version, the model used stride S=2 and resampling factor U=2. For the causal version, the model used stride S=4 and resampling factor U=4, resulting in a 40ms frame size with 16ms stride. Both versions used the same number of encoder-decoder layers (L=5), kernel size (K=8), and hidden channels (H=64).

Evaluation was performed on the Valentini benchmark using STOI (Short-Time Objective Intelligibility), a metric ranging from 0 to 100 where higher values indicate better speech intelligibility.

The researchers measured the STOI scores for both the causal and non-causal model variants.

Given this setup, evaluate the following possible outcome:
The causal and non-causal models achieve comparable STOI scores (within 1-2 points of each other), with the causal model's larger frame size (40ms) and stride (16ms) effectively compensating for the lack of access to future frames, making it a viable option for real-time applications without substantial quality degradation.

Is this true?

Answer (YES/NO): YES